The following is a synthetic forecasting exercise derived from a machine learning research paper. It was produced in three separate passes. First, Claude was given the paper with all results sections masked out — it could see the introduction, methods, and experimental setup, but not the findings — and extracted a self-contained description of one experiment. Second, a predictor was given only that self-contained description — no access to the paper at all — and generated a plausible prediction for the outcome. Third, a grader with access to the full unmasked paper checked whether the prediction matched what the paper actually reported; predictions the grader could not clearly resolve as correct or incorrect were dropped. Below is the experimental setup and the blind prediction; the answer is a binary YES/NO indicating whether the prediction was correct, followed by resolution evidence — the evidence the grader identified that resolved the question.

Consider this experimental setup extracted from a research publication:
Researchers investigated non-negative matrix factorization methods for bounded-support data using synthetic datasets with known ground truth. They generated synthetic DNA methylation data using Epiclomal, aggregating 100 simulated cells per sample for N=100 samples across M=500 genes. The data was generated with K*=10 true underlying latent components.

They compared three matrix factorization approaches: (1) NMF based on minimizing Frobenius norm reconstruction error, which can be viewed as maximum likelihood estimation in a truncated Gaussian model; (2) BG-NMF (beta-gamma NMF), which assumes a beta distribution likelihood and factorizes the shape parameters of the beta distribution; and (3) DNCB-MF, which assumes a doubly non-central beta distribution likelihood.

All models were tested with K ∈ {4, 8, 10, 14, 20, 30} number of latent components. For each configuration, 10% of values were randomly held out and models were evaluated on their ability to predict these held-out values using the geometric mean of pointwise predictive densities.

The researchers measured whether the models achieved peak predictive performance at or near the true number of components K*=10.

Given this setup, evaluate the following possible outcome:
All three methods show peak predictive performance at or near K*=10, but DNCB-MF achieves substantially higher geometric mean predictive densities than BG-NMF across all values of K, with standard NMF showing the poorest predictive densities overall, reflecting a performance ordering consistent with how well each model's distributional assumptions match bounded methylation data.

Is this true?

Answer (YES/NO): NO